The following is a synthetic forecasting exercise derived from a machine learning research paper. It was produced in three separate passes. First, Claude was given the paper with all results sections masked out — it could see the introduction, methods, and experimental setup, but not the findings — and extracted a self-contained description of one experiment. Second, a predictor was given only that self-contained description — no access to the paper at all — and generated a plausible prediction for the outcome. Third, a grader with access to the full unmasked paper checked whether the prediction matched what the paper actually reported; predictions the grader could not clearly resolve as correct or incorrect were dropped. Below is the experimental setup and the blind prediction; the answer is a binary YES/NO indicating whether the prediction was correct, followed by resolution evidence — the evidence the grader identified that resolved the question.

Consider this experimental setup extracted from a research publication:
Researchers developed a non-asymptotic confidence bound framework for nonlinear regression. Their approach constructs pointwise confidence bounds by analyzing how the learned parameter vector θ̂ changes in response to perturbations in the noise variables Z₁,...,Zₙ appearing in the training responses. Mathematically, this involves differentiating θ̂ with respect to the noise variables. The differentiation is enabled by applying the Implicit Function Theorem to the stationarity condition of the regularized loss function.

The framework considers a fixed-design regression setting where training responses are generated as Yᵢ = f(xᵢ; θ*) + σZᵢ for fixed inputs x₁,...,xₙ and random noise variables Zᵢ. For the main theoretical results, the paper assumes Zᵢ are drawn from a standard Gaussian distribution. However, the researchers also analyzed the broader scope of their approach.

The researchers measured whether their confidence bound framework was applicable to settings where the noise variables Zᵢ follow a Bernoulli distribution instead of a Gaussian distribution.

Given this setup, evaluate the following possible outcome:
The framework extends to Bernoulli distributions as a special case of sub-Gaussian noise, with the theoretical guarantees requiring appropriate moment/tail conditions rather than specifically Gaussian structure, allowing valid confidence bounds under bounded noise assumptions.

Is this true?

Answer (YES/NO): NO